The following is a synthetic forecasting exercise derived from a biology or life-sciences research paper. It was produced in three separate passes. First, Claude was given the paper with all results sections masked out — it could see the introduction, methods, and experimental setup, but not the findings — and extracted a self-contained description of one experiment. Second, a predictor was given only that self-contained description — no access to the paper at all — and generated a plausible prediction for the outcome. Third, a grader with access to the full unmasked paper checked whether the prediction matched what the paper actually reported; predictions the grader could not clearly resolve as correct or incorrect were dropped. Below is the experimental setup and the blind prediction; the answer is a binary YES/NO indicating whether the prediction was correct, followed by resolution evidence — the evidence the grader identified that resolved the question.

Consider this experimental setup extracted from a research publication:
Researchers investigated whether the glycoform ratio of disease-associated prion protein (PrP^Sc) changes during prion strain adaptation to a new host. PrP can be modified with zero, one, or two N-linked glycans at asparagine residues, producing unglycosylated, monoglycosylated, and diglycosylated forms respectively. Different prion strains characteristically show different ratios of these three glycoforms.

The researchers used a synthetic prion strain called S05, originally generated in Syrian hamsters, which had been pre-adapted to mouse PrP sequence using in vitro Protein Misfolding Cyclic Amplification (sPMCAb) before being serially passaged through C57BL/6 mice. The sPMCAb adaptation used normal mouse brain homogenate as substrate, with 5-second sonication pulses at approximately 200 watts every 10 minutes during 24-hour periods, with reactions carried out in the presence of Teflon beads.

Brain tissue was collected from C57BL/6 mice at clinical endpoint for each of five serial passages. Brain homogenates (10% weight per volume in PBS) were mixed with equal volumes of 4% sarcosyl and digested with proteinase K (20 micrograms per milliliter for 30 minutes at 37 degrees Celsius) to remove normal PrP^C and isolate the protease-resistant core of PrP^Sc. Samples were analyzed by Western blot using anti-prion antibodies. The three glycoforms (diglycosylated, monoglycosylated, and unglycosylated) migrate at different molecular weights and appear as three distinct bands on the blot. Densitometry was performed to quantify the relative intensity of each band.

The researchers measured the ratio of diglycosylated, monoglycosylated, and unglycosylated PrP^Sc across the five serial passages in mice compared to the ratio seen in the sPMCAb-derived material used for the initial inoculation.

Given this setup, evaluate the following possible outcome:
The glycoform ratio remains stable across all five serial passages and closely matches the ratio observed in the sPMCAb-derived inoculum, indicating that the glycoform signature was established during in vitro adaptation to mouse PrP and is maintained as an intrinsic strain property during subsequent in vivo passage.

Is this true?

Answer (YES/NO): NO